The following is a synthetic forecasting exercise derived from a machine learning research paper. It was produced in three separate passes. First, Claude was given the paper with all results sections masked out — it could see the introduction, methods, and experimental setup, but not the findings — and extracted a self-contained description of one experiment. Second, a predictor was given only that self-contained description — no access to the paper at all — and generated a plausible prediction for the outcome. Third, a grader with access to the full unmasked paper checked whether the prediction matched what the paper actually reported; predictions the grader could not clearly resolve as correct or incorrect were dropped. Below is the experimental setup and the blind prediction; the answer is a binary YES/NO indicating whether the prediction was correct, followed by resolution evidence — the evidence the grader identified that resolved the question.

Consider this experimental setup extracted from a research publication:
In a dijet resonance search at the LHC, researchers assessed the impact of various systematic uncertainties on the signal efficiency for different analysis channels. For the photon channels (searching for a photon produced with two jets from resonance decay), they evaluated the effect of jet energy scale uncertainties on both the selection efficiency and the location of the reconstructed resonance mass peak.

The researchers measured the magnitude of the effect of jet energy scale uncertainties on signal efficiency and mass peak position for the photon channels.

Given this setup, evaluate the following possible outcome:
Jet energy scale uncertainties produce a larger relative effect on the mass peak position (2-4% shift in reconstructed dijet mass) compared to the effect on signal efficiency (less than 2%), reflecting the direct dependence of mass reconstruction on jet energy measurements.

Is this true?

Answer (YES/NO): YES